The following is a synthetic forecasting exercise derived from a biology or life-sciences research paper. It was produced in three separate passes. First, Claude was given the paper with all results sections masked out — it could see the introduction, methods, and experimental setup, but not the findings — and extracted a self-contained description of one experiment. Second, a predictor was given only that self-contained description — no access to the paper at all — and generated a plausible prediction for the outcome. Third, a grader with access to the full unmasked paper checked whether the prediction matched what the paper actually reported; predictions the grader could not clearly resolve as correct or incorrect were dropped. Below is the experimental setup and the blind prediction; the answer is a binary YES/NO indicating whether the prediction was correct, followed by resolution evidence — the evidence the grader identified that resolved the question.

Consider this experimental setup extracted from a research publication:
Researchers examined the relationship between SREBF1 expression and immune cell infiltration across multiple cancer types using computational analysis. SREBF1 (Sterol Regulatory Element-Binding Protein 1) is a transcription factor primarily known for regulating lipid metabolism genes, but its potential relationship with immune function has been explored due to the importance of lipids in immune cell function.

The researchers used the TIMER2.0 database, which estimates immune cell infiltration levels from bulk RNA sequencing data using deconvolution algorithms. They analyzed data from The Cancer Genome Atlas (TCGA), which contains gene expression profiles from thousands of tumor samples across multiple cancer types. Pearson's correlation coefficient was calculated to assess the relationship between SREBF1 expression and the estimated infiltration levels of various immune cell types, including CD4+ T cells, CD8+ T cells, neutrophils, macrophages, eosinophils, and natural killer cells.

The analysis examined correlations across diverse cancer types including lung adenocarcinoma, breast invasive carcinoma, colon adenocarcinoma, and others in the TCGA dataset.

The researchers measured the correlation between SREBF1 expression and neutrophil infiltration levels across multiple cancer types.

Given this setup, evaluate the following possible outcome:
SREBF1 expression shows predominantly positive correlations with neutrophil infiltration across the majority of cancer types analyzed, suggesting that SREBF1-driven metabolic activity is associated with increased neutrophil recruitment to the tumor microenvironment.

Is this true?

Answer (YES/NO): NO